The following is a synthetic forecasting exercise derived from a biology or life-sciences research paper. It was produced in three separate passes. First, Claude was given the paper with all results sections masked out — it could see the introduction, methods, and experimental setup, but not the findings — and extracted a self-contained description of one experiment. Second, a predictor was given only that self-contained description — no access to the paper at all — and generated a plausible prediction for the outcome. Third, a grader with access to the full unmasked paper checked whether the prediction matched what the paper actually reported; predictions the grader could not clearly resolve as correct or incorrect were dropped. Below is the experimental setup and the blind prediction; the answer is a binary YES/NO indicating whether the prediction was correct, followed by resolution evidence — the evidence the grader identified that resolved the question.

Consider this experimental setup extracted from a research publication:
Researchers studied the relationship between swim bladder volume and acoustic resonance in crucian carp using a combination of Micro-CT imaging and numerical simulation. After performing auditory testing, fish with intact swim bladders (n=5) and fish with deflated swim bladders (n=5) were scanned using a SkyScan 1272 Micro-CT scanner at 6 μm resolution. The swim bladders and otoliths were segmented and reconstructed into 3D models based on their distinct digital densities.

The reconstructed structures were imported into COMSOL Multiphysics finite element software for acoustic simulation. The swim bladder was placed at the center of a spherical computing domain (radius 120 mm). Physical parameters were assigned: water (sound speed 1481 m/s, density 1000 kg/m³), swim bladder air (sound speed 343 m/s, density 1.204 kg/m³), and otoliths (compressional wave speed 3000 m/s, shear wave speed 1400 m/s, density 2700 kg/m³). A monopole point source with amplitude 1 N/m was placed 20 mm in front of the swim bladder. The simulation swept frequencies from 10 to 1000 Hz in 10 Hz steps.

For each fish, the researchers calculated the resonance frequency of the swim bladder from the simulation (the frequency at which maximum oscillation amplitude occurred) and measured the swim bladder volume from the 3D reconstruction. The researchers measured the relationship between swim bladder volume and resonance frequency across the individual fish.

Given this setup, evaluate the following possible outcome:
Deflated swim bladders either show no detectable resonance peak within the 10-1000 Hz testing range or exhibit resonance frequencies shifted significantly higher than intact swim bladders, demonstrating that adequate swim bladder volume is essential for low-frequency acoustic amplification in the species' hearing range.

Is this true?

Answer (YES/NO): YES